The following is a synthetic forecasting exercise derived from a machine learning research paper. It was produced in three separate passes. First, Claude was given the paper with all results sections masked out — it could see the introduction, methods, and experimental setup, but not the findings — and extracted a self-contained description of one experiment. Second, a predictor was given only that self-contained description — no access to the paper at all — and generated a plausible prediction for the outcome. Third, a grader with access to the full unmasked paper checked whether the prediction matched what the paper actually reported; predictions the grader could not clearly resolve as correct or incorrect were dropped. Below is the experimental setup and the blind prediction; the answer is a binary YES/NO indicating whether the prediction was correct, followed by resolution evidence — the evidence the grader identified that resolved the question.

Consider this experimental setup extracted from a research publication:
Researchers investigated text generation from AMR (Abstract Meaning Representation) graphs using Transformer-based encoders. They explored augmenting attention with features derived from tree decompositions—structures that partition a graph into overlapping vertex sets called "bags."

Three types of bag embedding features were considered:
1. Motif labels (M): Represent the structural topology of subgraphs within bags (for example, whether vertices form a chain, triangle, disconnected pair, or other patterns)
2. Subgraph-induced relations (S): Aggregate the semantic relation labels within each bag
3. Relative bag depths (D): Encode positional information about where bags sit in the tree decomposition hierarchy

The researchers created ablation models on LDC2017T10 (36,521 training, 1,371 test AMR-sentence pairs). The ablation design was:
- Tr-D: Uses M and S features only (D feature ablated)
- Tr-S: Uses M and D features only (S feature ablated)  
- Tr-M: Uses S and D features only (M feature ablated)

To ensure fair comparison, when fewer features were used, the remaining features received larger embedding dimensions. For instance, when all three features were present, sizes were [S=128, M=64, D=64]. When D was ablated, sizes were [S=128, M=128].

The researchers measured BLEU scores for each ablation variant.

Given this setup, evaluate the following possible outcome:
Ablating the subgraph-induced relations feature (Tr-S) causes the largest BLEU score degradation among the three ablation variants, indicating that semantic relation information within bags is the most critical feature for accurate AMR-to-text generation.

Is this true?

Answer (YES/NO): NO